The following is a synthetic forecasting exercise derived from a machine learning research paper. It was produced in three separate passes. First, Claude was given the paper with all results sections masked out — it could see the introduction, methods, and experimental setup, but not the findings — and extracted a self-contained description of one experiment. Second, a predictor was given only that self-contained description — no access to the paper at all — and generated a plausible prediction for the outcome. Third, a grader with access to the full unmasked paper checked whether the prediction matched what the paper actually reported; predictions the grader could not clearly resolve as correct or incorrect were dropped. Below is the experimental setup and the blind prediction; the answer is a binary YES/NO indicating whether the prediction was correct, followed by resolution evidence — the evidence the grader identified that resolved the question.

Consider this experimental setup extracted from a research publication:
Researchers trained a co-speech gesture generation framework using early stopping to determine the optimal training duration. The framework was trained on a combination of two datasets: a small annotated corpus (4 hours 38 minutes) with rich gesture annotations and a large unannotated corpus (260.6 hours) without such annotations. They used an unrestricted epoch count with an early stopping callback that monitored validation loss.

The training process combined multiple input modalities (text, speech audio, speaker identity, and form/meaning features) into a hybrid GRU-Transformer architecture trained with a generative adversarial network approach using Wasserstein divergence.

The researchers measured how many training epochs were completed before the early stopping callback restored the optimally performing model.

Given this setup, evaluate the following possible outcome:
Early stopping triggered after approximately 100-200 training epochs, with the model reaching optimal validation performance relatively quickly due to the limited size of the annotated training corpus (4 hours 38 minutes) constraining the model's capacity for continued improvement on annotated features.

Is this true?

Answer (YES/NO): YES